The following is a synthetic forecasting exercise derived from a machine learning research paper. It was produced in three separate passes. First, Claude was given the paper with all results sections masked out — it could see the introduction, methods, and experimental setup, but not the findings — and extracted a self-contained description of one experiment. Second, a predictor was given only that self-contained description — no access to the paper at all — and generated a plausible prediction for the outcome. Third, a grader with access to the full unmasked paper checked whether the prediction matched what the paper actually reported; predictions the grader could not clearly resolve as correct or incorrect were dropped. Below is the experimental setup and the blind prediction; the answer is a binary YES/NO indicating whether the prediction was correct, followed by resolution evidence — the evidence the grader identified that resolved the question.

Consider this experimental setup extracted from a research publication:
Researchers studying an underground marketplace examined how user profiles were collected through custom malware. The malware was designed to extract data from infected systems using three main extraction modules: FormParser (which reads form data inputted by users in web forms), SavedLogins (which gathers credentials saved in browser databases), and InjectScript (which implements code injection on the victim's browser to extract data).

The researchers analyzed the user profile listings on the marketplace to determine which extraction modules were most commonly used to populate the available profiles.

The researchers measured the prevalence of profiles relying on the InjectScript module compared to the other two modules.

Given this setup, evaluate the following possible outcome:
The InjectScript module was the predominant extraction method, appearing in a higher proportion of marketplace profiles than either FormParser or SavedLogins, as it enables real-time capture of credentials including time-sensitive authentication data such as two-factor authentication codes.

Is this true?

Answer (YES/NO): NO